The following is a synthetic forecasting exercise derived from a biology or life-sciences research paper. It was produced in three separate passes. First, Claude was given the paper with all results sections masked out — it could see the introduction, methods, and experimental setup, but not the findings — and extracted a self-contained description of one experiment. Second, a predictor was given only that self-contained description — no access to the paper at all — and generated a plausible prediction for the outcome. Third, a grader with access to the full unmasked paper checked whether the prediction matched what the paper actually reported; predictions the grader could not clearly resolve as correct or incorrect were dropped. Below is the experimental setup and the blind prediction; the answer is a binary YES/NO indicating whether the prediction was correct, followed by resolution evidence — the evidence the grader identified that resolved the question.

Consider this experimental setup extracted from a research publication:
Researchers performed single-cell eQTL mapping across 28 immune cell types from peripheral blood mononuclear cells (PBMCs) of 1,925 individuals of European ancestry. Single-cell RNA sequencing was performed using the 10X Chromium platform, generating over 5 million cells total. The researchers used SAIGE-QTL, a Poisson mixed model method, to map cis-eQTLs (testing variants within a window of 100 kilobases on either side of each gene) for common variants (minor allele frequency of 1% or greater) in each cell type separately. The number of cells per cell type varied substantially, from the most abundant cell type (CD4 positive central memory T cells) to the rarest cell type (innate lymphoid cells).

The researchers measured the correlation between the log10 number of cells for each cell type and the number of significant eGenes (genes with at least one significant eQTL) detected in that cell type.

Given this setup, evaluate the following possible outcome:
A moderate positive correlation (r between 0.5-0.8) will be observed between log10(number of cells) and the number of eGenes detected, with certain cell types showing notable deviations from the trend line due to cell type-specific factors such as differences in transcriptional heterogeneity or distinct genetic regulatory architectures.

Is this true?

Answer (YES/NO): NO